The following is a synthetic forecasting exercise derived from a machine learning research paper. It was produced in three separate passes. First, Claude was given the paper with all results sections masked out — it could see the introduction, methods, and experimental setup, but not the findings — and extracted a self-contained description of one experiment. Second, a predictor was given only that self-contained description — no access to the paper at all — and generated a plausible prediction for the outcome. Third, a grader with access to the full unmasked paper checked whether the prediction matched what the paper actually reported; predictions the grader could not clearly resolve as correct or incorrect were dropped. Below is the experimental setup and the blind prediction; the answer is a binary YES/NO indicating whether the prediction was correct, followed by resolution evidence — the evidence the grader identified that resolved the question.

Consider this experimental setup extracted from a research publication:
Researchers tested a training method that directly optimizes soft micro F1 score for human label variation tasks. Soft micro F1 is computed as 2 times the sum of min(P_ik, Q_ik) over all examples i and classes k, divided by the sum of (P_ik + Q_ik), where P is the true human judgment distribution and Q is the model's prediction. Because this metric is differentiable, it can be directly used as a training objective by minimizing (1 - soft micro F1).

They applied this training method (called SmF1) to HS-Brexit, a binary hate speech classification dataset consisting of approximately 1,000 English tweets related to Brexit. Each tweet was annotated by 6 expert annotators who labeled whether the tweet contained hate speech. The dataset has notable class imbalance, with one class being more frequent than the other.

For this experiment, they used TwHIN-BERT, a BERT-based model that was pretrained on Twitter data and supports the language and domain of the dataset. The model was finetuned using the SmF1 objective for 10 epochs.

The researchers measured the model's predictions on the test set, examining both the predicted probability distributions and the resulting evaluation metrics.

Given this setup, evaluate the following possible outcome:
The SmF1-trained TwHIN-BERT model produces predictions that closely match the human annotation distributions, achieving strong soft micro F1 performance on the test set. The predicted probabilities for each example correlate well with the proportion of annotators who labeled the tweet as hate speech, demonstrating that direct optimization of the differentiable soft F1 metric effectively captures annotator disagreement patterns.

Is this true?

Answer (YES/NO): NO